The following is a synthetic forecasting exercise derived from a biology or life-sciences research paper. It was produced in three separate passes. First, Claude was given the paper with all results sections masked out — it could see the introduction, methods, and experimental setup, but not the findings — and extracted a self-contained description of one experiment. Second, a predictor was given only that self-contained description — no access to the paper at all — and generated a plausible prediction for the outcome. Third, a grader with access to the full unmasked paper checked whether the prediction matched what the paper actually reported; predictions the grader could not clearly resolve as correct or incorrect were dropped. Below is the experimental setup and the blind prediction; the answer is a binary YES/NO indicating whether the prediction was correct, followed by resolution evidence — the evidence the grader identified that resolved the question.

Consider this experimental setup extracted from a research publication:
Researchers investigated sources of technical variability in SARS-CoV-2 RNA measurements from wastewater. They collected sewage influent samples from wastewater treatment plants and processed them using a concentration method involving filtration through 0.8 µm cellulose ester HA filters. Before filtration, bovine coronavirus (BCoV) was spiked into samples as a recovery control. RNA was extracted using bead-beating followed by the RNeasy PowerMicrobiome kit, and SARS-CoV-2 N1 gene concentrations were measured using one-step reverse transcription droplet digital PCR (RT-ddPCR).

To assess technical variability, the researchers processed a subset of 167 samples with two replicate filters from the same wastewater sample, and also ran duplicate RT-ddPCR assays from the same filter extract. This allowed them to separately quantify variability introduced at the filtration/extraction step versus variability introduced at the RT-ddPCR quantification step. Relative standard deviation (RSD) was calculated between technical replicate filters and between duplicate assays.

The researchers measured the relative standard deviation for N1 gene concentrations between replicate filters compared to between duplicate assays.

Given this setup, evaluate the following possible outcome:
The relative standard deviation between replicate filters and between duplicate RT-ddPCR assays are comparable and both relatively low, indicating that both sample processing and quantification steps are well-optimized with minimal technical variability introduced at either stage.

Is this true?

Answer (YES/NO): YES